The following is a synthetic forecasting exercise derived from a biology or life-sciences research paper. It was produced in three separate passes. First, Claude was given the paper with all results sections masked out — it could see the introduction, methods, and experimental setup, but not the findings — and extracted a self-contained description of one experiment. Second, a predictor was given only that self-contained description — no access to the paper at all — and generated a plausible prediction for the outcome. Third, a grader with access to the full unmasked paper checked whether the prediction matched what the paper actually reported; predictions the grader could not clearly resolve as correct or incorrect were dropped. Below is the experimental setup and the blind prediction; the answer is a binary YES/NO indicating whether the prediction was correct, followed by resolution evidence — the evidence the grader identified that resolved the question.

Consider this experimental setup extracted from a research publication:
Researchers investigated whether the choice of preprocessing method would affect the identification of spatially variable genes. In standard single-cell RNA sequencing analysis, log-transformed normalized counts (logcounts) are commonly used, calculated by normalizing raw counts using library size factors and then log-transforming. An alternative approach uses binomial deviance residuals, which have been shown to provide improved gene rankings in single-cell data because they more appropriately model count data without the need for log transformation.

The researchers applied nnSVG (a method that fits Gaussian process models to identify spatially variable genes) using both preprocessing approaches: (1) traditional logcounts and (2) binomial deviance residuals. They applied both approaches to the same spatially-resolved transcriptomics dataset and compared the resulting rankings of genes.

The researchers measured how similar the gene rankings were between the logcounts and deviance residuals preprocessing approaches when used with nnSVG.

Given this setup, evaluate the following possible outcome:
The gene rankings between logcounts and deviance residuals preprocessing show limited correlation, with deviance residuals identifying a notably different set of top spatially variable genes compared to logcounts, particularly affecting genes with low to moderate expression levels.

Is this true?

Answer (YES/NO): NO